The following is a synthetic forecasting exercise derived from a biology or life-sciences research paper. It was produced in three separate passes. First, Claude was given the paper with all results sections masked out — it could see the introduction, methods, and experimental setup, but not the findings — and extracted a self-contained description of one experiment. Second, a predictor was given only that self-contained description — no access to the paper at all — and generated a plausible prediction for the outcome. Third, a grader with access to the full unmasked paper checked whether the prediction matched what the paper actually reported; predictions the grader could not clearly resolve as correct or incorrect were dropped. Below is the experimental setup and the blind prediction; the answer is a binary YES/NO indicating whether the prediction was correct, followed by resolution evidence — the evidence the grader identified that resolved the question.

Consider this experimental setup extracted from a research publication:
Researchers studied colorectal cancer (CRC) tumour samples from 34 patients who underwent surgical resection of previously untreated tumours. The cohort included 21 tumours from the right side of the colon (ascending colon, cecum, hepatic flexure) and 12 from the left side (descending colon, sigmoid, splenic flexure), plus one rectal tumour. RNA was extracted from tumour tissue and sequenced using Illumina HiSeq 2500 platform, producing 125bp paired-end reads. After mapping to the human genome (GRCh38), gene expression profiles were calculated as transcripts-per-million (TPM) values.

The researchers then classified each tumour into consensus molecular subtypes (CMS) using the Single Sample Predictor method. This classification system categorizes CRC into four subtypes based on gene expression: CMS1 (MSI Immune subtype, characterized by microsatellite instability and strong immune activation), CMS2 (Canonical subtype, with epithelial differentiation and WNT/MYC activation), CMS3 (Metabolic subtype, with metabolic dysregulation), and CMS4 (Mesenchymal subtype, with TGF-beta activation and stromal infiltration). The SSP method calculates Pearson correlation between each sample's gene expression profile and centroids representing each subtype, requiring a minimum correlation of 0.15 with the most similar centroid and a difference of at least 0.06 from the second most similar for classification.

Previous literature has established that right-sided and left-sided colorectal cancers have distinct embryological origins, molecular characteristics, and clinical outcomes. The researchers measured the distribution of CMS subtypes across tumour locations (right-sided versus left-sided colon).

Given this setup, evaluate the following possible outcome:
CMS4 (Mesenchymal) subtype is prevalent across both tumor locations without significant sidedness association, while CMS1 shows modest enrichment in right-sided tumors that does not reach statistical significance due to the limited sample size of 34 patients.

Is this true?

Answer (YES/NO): NO